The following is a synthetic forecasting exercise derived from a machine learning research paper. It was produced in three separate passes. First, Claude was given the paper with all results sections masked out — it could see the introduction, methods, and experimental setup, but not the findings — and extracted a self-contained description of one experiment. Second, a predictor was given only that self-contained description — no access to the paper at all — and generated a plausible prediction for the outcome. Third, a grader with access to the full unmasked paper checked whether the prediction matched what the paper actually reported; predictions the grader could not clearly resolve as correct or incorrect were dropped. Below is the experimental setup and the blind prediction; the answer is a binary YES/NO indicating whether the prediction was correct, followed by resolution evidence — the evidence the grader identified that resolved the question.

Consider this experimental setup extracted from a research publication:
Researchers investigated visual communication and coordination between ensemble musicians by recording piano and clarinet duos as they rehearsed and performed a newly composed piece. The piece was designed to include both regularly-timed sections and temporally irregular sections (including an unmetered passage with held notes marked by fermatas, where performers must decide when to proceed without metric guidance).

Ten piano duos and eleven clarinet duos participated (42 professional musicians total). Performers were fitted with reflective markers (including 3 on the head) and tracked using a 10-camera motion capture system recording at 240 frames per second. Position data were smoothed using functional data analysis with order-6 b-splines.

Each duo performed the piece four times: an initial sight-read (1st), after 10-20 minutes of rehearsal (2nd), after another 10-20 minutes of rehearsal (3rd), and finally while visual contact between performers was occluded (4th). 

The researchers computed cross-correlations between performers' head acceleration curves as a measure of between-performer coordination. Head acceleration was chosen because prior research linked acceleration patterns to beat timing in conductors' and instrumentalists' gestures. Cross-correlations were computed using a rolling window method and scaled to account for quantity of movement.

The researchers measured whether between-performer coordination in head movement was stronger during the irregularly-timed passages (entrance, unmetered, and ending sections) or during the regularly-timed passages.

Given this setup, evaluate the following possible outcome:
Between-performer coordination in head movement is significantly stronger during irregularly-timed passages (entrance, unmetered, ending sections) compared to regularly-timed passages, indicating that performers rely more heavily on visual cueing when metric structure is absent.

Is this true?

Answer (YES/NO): NO